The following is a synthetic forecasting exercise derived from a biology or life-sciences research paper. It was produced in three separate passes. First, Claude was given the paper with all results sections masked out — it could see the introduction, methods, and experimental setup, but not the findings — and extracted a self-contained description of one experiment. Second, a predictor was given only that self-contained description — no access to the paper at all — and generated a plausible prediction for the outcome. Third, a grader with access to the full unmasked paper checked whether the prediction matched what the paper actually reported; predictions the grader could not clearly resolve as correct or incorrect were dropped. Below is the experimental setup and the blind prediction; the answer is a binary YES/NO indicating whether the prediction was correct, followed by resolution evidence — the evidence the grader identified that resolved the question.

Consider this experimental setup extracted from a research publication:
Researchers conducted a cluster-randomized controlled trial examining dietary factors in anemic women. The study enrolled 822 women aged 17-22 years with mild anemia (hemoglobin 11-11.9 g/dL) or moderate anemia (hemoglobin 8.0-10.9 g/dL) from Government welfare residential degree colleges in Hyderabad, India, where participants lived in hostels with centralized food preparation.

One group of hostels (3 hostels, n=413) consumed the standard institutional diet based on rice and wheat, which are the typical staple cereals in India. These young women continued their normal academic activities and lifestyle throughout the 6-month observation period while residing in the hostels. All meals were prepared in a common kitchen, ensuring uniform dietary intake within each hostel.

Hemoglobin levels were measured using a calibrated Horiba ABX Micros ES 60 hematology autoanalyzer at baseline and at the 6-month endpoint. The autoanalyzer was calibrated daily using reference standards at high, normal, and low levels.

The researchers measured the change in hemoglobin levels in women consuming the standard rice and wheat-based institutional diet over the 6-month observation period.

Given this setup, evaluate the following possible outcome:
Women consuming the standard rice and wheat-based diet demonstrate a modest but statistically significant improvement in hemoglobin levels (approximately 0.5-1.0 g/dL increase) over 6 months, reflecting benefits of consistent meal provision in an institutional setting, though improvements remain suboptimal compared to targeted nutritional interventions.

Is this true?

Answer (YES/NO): NO